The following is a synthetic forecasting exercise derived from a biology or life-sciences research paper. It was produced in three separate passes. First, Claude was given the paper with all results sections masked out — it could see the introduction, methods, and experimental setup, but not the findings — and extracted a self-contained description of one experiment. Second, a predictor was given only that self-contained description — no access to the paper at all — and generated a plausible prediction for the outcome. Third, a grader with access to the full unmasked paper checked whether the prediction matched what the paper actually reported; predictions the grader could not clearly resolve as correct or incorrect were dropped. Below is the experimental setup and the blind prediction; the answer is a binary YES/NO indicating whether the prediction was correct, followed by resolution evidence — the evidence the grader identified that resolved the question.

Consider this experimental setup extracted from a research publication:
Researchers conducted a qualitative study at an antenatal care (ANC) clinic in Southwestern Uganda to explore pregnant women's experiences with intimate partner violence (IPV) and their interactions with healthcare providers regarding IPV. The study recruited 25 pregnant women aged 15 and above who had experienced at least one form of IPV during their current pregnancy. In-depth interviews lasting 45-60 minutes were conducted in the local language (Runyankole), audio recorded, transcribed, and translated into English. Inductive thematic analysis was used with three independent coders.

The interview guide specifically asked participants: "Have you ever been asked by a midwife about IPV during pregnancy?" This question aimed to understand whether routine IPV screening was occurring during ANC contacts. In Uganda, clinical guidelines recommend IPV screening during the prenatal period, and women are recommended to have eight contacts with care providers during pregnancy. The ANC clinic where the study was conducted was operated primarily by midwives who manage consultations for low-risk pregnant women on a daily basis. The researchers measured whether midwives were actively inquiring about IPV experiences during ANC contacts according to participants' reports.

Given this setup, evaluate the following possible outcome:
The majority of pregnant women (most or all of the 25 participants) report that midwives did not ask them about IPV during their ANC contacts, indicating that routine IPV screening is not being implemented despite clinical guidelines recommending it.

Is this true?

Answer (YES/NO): YES